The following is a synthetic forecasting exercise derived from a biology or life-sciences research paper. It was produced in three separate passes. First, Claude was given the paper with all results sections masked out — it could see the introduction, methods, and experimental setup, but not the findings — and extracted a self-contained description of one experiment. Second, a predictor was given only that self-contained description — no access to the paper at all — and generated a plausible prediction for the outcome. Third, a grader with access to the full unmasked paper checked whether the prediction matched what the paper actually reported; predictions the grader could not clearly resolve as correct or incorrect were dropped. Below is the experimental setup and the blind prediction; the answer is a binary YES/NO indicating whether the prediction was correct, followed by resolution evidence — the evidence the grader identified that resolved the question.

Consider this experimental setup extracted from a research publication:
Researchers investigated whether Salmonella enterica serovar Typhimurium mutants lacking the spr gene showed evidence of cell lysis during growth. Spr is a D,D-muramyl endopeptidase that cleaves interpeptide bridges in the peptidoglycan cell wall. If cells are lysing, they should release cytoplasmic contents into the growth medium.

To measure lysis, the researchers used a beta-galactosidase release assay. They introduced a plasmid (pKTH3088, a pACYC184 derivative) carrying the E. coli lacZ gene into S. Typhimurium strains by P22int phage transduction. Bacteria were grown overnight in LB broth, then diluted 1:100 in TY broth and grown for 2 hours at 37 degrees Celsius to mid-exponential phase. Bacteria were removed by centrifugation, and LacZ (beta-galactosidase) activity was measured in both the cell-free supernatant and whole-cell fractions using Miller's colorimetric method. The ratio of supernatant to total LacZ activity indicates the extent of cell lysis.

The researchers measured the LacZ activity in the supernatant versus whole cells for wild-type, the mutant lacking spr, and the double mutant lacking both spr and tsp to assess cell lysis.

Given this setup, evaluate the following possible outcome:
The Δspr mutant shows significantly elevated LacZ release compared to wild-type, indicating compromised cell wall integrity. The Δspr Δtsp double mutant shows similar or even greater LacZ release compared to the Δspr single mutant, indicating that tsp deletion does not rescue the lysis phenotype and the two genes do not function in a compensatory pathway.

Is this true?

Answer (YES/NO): NO